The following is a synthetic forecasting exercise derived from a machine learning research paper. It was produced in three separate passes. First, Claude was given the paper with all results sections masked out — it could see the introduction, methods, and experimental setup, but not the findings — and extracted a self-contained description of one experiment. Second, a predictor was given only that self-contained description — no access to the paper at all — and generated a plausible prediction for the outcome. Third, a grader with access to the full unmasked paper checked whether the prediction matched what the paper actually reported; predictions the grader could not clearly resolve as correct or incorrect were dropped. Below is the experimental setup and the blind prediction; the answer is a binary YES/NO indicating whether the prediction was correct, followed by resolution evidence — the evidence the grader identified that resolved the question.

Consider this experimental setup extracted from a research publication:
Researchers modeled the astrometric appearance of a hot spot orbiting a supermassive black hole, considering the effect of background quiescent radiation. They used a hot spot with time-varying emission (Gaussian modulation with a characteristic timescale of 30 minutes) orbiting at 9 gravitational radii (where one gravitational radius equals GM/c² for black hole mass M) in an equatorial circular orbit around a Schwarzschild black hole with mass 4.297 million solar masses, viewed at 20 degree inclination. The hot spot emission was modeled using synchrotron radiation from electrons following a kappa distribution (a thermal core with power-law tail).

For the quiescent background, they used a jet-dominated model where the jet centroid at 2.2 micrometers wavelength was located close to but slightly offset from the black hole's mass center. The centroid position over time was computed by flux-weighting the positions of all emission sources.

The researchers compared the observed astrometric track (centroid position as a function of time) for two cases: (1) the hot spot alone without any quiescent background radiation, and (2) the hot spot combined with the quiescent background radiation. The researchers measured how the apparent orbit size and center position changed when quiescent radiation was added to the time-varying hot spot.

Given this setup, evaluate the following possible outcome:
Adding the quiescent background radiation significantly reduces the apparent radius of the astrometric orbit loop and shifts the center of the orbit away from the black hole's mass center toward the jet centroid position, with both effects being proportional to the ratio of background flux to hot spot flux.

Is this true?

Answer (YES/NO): YES